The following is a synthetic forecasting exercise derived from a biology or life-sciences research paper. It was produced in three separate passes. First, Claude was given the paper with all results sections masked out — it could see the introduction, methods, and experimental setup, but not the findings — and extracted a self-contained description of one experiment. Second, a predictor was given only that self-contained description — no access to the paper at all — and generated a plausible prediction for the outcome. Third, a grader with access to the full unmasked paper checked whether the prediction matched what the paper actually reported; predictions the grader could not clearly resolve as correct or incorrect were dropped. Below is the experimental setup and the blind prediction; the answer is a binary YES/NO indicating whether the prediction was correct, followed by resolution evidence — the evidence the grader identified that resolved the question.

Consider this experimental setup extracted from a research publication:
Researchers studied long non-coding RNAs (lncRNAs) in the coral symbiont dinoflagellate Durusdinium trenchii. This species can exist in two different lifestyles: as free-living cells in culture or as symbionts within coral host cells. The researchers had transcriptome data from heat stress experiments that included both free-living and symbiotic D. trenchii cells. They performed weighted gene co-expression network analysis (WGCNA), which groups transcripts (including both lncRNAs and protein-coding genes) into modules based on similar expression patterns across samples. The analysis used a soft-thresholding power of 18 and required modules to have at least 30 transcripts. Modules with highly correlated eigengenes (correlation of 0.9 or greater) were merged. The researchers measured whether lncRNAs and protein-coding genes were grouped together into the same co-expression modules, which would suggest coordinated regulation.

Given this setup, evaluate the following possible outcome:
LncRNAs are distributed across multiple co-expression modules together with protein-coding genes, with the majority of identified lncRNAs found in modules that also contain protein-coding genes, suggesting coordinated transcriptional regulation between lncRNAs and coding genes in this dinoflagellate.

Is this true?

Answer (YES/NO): YES